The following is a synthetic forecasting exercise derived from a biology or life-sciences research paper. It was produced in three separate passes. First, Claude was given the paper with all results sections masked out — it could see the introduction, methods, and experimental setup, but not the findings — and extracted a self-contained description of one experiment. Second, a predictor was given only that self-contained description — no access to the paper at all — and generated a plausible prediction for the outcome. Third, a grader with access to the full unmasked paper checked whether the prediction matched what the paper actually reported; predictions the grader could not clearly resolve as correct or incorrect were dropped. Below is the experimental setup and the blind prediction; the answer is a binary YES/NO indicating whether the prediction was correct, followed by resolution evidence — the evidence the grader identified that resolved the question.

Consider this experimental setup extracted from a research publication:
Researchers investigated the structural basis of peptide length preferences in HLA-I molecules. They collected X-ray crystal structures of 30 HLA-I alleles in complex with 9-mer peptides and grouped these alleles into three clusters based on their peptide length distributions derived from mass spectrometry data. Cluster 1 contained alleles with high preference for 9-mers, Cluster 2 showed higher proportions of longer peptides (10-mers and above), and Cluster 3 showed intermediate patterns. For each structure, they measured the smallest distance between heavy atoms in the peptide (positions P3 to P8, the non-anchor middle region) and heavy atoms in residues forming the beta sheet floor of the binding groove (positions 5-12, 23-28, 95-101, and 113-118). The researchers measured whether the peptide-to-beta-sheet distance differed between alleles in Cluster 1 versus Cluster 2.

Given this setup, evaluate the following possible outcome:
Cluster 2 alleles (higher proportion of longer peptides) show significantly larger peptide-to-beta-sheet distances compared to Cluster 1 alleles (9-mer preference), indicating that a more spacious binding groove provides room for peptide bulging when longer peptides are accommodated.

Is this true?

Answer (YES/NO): YES